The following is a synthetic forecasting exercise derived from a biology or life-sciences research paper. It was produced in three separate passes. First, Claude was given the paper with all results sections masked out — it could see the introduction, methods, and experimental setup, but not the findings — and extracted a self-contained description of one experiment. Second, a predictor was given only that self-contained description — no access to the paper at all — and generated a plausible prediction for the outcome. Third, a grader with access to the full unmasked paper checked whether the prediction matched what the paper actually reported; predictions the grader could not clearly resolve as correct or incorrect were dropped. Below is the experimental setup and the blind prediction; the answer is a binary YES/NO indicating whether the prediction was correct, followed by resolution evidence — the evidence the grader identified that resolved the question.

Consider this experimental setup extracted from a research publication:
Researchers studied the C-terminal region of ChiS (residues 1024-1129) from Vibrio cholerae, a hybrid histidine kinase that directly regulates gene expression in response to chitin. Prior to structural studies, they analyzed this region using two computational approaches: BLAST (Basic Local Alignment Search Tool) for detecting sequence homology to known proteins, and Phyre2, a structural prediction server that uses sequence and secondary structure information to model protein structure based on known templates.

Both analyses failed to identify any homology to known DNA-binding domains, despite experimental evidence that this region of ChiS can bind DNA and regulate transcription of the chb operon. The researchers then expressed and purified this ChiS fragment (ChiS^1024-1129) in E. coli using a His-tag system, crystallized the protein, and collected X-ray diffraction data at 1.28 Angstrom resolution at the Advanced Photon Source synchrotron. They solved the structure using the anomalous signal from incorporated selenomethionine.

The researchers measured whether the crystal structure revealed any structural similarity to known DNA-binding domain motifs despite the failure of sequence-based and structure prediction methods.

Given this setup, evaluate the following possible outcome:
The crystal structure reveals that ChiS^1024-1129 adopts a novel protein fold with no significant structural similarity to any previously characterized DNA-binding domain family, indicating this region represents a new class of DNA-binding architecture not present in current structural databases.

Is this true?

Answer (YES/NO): NO